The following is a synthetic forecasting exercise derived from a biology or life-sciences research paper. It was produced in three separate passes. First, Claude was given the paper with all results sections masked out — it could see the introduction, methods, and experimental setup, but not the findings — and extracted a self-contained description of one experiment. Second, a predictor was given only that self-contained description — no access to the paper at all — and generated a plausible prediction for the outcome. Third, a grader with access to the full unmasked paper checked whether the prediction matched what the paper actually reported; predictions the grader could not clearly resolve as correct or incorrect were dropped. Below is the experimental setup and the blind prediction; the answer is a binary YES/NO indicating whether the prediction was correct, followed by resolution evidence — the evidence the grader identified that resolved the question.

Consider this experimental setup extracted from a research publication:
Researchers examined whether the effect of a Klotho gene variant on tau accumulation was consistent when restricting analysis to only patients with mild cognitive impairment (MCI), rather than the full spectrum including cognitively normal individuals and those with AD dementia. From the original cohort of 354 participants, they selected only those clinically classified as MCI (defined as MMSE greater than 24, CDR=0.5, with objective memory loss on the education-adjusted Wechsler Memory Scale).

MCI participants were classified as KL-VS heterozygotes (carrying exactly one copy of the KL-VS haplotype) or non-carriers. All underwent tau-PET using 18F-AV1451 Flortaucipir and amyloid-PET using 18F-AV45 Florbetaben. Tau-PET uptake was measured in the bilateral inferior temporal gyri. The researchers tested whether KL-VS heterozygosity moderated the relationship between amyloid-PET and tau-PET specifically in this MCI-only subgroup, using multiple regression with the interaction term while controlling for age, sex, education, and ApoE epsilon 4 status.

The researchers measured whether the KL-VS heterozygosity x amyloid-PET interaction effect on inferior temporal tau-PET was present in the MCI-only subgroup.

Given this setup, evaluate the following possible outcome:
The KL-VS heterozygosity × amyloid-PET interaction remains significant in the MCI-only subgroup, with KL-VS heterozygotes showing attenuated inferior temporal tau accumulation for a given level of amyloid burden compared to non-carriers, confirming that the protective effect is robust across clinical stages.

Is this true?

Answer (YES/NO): YES